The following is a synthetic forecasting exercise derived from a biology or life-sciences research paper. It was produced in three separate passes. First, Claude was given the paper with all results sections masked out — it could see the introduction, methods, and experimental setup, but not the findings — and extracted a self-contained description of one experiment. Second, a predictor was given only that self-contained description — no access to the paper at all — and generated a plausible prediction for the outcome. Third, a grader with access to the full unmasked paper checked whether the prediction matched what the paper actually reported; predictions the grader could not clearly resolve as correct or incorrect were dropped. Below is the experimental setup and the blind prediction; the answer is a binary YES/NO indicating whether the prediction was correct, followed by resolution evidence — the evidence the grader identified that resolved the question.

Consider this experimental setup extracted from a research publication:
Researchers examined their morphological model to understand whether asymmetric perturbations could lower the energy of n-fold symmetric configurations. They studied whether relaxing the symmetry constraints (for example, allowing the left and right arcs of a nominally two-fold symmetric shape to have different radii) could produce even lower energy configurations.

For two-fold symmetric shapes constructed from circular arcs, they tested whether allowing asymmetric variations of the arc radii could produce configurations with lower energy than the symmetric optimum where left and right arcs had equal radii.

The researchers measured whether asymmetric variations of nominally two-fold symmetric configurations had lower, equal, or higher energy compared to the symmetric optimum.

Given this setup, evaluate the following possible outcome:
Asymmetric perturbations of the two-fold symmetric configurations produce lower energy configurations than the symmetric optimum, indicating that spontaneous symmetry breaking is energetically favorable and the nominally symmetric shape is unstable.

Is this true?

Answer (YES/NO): NO